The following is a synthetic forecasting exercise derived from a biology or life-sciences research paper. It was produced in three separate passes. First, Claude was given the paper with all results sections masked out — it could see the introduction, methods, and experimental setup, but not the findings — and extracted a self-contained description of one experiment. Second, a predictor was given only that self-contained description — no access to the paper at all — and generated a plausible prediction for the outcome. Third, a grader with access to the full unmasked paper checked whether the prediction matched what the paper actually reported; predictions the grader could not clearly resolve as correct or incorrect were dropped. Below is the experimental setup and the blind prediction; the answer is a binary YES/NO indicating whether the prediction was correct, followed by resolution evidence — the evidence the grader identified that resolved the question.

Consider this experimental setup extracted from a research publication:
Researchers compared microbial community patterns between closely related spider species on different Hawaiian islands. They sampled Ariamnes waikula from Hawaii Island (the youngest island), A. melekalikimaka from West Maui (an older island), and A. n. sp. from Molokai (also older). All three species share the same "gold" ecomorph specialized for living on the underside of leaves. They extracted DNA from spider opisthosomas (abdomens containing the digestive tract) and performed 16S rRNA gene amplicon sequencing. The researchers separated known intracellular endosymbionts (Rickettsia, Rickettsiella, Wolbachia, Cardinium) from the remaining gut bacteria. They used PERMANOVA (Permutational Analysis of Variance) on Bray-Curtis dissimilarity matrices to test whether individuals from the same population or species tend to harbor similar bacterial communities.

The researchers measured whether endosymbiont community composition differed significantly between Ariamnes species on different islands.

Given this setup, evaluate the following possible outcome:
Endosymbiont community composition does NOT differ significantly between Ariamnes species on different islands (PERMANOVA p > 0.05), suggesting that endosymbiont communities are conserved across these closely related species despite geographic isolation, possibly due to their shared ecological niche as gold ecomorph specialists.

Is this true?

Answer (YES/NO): NO